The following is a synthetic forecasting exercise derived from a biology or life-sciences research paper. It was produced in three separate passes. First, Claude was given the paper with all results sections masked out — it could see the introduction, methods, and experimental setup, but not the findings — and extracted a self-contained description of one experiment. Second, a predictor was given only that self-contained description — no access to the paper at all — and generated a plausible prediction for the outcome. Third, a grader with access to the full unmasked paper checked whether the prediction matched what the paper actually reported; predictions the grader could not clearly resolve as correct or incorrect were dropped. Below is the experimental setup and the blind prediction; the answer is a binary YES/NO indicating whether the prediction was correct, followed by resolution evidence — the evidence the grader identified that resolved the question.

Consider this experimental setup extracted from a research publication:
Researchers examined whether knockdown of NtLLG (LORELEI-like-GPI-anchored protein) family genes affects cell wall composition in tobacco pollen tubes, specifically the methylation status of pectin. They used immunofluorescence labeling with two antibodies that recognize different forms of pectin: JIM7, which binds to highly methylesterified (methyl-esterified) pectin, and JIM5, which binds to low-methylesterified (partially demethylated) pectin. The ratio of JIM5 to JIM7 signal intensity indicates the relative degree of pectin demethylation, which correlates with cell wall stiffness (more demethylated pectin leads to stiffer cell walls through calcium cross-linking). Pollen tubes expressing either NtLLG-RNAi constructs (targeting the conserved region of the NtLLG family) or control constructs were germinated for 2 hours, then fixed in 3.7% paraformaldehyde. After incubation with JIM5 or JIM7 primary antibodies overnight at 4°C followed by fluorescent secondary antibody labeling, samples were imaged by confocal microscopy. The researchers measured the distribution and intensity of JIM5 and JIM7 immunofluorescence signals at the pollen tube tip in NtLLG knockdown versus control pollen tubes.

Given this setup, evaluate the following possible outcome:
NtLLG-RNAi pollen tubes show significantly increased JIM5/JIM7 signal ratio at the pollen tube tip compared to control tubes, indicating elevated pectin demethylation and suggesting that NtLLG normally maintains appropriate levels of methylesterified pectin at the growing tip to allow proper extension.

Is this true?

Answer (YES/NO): NO